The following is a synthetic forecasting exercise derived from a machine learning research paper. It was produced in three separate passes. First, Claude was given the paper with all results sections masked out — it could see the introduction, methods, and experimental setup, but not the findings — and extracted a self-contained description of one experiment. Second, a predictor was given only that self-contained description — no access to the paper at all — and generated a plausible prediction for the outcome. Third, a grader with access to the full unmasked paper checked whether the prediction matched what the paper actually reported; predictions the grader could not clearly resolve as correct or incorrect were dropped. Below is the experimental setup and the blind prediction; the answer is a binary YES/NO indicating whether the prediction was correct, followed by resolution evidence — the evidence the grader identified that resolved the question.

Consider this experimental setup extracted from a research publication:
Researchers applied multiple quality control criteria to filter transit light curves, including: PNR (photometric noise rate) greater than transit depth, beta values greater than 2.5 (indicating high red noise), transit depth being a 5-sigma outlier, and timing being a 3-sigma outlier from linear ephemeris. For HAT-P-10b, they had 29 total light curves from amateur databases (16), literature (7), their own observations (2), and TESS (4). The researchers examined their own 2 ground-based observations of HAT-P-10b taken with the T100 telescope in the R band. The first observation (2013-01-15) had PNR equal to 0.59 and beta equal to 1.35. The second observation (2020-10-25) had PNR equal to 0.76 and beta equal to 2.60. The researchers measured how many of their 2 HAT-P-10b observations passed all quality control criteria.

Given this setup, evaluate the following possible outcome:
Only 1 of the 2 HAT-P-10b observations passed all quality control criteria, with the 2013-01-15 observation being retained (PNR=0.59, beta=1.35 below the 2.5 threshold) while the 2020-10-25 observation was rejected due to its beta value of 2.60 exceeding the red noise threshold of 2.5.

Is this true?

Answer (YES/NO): YES